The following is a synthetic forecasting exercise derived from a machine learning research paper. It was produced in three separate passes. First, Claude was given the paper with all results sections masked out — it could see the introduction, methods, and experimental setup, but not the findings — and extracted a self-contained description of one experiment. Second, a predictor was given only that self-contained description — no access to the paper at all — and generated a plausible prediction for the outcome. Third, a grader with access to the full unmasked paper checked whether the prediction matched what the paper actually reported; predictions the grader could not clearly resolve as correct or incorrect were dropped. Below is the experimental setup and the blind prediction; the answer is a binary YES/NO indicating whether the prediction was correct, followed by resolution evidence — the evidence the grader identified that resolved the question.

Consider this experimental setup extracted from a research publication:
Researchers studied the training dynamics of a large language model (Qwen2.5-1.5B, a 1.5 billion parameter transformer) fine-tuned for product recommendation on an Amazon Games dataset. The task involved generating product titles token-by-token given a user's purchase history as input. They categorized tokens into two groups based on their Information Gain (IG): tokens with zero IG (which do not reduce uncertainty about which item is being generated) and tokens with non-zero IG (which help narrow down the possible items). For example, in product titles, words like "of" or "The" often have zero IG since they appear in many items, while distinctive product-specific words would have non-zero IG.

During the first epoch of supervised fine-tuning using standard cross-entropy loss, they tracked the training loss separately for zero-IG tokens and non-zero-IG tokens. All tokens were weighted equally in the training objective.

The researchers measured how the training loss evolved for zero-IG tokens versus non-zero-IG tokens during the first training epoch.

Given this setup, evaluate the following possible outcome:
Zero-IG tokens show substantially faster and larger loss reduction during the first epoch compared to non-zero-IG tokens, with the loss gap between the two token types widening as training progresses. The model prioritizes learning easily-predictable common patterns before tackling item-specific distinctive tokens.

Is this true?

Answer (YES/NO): YES